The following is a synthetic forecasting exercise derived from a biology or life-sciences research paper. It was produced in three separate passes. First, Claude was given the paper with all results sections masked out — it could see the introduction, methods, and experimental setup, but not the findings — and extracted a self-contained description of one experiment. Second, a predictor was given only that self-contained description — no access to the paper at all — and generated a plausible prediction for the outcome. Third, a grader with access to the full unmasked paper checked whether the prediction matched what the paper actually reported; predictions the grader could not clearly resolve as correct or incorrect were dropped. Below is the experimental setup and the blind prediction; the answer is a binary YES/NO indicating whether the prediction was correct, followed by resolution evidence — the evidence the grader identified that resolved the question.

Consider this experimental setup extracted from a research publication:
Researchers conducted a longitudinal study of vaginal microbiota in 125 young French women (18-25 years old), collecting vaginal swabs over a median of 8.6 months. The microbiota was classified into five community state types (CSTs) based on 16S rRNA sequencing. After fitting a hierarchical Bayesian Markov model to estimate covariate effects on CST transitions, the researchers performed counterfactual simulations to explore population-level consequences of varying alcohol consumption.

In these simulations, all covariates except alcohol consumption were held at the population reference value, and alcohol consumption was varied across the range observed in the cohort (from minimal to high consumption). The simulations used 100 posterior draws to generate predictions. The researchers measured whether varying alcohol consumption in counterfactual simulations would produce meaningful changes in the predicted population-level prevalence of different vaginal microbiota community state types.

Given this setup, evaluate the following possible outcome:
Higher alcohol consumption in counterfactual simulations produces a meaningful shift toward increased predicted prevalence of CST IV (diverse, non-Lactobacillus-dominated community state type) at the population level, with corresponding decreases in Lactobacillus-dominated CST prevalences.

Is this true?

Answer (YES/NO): YES